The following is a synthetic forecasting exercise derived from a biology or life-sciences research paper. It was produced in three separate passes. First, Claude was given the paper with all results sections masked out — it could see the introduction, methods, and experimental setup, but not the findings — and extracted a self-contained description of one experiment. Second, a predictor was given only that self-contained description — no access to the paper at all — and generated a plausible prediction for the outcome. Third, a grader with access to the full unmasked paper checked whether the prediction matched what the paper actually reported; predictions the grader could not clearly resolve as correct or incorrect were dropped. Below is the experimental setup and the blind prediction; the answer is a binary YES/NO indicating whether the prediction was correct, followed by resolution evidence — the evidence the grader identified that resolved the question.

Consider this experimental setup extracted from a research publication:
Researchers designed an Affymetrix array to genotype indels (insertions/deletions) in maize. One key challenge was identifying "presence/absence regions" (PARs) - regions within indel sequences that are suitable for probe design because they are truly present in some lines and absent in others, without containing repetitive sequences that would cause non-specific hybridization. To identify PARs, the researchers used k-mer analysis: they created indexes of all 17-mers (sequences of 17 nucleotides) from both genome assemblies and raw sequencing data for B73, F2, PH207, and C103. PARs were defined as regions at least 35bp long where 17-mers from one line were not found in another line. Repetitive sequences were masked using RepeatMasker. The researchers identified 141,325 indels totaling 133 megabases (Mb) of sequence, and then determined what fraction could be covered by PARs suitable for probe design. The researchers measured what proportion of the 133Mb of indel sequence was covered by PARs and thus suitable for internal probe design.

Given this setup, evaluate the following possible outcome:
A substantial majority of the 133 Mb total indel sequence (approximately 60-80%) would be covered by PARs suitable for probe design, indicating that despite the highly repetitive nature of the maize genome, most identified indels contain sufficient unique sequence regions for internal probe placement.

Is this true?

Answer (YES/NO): NO